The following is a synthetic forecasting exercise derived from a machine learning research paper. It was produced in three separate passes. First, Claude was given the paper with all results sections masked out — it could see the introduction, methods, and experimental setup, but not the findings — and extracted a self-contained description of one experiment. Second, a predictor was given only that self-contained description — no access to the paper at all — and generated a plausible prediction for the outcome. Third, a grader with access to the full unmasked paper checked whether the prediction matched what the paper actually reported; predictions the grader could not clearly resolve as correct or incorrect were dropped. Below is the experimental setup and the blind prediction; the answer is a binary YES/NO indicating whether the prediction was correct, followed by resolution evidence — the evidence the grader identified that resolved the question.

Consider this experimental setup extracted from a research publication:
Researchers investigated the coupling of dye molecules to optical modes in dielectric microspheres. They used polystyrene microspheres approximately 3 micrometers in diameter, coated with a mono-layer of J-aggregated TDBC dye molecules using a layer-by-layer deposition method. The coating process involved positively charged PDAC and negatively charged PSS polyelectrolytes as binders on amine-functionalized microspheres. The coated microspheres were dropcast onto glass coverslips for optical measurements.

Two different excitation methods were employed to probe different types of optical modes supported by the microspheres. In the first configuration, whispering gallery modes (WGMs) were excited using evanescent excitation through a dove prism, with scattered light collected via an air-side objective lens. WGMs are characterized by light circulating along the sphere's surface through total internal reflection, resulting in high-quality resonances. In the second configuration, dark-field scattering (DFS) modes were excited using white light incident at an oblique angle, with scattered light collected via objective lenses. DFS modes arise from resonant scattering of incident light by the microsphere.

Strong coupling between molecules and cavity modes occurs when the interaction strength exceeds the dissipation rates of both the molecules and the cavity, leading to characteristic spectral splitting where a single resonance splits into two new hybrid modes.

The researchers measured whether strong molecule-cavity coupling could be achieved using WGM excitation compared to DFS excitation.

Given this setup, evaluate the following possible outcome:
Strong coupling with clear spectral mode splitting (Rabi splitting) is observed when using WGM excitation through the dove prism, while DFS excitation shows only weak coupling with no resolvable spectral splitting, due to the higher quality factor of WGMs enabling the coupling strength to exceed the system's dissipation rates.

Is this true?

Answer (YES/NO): NO